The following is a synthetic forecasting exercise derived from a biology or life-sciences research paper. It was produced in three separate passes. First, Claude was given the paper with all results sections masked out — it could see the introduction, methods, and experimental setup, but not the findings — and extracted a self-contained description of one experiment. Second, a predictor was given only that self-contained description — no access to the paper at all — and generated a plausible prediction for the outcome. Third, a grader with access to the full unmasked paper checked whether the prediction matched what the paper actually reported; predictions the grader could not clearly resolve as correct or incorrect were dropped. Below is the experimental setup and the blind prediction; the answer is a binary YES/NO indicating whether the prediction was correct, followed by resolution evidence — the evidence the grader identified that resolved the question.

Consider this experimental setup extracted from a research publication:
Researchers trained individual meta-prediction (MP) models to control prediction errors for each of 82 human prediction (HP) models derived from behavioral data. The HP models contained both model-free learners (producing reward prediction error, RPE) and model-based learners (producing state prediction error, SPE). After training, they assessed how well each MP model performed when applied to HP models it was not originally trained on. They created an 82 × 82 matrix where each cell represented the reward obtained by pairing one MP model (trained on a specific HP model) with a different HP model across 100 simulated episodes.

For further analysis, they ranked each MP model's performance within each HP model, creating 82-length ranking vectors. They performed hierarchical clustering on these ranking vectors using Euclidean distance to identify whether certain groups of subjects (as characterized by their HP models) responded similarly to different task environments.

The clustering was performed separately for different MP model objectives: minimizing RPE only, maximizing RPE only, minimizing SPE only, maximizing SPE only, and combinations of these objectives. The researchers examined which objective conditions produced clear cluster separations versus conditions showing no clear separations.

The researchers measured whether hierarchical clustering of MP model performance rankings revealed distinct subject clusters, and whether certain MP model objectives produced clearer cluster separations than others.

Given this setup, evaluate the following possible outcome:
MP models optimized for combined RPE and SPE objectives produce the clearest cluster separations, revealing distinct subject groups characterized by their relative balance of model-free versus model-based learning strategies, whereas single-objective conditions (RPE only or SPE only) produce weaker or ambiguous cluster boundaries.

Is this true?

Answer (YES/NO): NO